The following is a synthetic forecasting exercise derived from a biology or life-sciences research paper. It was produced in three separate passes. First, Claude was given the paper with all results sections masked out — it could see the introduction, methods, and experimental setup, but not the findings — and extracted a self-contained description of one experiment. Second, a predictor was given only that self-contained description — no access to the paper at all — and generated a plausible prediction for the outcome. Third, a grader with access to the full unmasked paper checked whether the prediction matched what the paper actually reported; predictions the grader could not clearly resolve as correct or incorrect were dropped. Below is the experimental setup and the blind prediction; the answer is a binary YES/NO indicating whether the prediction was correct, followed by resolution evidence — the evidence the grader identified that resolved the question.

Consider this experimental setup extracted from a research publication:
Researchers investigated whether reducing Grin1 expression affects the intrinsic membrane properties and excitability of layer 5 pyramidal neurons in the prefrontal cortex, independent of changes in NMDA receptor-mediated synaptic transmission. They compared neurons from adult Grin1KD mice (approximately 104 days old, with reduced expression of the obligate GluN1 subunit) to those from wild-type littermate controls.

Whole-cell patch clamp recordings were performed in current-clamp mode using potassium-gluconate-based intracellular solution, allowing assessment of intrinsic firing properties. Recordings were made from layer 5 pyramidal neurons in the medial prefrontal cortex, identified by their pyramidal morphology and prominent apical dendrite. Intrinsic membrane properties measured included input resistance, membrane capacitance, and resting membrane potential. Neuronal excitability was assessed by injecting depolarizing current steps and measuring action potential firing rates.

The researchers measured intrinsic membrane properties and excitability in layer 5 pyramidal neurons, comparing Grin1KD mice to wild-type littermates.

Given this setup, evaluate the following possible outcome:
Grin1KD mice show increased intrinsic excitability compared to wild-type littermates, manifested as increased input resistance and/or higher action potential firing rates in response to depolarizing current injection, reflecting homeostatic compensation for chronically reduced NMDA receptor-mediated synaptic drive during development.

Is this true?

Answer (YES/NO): NO